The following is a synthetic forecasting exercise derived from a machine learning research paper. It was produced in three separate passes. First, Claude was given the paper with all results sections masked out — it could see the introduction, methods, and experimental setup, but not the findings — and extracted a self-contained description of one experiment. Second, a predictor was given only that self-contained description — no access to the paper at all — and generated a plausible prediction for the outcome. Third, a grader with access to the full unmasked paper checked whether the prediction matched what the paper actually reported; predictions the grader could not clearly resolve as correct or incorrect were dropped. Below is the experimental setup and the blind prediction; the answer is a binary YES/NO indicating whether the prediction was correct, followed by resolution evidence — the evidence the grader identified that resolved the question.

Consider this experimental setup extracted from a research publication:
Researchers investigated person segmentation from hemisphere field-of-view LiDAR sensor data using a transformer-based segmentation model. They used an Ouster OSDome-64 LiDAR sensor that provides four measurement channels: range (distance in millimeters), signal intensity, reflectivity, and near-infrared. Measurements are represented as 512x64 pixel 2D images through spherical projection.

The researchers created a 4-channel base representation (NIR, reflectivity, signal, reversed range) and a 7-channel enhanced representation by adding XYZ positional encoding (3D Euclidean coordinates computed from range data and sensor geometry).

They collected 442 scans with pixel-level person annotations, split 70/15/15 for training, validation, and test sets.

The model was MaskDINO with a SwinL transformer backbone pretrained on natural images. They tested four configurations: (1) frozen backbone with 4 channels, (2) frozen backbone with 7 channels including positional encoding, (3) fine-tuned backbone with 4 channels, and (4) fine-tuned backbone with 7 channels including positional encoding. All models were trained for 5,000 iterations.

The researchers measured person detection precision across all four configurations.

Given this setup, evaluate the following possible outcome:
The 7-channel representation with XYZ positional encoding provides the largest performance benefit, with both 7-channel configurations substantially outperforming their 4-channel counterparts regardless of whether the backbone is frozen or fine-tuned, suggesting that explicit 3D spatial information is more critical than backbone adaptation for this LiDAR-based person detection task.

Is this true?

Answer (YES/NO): NO